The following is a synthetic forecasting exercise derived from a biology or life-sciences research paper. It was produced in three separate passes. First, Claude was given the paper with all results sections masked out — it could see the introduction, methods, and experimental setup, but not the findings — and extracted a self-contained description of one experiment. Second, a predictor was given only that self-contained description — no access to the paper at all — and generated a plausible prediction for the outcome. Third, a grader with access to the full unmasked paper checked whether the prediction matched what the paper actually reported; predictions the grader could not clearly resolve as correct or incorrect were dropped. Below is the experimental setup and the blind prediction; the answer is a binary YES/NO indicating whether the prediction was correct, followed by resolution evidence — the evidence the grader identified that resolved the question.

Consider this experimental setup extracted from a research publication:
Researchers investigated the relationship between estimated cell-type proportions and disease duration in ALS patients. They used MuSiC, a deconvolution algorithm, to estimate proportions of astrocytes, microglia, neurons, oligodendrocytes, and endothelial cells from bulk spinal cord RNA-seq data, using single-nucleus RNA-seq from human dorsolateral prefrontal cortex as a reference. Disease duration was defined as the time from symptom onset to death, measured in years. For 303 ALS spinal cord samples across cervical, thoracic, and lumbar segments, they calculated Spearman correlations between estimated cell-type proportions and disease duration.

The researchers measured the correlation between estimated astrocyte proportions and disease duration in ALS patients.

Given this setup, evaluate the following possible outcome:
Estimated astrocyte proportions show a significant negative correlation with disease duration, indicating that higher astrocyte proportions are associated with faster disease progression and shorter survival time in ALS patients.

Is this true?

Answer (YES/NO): NO